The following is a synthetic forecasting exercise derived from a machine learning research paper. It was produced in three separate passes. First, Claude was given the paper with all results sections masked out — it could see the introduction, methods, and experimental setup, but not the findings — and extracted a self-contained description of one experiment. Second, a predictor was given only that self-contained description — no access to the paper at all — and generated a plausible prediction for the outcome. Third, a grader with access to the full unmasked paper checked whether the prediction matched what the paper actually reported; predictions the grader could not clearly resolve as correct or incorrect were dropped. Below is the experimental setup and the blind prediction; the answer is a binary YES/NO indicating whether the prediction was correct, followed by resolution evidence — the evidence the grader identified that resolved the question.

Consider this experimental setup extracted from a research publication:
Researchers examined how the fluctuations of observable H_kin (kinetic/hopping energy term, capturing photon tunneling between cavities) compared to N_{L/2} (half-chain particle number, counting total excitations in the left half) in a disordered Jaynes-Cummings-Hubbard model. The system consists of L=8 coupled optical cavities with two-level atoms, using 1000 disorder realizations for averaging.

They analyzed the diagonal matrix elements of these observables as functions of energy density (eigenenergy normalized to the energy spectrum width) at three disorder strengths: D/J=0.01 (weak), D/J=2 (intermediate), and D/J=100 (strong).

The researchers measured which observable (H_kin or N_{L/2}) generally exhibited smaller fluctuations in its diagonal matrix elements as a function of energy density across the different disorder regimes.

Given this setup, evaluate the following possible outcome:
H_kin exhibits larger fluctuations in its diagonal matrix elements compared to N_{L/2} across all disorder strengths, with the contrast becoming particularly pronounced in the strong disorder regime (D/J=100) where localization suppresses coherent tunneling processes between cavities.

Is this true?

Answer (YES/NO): NO